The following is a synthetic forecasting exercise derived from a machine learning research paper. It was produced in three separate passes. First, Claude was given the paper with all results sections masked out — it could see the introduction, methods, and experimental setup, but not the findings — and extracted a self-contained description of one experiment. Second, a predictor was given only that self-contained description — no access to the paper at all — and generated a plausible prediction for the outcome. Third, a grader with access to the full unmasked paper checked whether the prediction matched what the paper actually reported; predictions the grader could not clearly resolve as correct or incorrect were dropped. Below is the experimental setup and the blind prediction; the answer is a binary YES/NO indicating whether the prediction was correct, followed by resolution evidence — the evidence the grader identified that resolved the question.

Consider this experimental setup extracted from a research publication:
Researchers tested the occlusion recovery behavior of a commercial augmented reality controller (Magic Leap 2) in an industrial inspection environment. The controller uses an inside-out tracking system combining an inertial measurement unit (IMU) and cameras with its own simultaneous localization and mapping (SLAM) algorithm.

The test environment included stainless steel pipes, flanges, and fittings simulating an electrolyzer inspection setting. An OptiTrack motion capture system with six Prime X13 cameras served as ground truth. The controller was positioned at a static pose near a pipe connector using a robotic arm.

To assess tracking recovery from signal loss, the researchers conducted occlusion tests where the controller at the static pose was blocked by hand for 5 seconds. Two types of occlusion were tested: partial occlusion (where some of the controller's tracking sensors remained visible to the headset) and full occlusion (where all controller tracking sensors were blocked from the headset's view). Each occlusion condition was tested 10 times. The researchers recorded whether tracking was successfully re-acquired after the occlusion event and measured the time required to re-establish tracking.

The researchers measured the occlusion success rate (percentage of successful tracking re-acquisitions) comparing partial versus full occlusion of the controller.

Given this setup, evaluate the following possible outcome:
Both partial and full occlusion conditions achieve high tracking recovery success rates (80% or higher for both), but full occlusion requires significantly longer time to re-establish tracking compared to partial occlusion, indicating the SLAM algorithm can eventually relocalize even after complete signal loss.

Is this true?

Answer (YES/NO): NO